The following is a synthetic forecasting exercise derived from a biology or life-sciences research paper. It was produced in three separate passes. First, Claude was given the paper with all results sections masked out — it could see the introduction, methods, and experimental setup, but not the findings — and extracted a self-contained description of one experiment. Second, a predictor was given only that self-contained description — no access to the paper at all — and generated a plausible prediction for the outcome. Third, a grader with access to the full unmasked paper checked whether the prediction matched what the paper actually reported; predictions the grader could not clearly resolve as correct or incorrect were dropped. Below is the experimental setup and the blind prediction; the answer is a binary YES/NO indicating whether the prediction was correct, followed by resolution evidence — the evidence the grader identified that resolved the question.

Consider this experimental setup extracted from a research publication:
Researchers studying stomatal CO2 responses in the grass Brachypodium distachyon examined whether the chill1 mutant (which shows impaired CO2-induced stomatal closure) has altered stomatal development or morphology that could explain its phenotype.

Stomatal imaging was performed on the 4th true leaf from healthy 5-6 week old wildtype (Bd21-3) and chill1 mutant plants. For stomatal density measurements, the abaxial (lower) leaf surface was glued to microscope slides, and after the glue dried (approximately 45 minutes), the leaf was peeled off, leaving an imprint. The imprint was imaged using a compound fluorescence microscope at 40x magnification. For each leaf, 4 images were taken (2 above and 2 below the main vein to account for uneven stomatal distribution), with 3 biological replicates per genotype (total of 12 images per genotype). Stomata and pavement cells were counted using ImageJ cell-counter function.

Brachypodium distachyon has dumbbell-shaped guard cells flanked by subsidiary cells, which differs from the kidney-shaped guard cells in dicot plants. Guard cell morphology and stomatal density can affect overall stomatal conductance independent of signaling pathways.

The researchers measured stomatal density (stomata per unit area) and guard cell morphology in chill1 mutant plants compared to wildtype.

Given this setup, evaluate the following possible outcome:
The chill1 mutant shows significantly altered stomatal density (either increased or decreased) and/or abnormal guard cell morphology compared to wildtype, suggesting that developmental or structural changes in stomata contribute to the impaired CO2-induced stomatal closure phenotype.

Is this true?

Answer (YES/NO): NO